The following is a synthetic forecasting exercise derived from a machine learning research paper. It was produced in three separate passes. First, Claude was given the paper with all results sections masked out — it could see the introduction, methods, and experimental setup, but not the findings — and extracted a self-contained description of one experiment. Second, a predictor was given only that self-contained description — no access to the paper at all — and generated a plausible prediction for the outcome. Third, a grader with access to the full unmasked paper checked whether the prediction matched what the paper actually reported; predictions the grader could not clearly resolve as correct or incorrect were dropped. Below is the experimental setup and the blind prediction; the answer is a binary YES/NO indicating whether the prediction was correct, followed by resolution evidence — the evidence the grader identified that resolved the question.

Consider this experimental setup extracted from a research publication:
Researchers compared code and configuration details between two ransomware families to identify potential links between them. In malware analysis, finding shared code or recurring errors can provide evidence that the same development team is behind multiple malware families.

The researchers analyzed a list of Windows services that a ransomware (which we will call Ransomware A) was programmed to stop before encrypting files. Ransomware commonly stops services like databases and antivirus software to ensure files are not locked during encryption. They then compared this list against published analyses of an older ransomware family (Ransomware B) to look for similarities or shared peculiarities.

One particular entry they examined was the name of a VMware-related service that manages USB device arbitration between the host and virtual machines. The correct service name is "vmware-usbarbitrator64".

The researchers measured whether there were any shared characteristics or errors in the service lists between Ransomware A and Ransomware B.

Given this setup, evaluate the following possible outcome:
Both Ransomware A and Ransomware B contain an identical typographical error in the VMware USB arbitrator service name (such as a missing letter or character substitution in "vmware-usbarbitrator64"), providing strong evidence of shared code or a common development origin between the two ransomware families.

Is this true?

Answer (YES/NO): YES